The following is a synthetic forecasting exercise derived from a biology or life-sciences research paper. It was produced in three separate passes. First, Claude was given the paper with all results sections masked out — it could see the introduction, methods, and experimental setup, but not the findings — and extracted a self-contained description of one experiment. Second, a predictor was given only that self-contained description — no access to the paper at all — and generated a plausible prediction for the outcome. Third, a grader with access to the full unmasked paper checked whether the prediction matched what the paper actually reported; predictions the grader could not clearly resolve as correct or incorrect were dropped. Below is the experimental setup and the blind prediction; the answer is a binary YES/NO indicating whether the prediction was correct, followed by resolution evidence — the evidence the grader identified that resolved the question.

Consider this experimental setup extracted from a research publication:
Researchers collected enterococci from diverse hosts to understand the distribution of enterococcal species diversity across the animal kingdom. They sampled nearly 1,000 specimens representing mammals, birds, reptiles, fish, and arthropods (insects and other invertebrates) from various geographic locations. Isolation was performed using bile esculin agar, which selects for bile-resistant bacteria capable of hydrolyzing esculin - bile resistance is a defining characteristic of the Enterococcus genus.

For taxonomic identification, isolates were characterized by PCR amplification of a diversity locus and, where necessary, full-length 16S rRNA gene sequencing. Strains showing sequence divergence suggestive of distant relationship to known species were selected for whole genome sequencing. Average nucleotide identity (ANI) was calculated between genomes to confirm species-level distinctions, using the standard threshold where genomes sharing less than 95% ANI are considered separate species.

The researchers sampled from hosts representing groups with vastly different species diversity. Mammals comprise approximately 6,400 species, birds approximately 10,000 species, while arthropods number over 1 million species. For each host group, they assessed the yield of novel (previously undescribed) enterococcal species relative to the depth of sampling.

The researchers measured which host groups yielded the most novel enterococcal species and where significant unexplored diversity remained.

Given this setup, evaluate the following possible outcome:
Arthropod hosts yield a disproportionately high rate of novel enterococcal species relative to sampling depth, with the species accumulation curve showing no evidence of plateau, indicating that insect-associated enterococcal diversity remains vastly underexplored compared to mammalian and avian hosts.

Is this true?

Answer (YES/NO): YES